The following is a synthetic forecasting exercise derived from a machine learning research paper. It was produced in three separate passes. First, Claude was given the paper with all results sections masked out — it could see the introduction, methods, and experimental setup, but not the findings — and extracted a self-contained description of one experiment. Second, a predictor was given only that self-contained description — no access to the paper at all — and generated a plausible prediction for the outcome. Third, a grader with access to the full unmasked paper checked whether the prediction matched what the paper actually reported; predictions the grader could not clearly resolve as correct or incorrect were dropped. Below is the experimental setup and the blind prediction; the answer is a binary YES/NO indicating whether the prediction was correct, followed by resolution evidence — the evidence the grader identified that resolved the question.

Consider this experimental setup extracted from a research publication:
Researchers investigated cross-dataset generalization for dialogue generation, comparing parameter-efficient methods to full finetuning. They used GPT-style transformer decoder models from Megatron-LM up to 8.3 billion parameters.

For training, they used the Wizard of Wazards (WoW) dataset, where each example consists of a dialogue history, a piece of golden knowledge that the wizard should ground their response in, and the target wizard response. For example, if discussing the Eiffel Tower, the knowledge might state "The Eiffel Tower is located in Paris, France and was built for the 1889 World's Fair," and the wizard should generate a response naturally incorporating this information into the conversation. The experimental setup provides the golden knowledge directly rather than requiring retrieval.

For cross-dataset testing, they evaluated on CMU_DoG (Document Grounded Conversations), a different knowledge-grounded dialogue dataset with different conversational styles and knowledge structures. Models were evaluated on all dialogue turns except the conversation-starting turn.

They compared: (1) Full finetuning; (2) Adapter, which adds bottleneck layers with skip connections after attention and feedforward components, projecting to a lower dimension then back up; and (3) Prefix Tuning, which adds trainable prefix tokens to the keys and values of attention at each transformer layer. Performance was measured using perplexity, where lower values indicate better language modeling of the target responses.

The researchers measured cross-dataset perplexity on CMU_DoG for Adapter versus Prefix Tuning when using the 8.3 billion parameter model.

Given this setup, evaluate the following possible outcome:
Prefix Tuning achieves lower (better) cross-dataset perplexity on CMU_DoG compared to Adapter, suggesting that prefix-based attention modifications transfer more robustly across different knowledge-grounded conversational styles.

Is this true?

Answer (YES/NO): NO